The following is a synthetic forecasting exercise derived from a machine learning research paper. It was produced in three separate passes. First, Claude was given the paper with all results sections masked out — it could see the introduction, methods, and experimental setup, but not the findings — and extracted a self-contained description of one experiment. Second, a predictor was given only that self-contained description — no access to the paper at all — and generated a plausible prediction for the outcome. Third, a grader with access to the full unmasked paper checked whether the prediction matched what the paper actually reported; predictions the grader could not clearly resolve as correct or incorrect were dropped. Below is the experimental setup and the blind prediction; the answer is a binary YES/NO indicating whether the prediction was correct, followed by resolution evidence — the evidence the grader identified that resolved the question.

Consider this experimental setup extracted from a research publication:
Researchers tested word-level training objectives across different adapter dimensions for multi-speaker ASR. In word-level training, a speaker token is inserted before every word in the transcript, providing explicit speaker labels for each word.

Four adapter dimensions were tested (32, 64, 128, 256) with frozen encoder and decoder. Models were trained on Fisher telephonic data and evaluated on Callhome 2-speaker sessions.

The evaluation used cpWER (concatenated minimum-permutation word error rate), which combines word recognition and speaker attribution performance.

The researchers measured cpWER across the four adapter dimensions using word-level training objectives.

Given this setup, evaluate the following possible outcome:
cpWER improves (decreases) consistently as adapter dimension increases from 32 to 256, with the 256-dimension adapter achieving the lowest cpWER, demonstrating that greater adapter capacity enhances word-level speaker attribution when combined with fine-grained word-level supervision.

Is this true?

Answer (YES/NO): NO